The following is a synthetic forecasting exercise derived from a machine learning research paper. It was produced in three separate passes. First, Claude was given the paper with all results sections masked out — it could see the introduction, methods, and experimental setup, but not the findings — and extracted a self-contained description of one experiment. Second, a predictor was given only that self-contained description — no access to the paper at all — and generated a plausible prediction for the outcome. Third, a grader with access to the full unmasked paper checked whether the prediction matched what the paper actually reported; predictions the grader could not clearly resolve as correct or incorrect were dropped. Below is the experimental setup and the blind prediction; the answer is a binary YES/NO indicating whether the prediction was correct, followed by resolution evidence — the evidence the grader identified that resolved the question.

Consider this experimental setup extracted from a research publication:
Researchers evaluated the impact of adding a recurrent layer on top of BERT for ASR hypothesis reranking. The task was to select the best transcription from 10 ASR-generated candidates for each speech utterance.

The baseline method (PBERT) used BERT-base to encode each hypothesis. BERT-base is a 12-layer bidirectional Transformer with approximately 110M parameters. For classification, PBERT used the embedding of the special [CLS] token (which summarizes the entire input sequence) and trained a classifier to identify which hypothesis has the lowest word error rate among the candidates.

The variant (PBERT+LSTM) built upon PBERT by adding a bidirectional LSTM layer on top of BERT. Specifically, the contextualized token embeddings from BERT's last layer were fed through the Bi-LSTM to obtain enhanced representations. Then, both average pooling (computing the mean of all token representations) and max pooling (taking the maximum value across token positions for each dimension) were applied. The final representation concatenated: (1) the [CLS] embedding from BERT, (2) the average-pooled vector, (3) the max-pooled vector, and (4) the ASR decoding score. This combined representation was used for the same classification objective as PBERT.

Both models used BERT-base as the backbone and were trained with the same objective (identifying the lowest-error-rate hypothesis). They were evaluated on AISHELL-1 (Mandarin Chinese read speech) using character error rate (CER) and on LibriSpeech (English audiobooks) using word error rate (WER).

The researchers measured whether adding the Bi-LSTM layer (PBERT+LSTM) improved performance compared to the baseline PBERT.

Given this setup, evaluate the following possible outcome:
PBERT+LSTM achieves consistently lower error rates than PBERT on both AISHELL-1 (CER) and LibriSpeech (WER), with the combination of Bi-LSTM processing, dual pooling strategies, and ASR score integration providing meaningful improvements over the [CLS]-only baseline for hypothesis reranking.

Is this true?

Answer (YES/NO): YES